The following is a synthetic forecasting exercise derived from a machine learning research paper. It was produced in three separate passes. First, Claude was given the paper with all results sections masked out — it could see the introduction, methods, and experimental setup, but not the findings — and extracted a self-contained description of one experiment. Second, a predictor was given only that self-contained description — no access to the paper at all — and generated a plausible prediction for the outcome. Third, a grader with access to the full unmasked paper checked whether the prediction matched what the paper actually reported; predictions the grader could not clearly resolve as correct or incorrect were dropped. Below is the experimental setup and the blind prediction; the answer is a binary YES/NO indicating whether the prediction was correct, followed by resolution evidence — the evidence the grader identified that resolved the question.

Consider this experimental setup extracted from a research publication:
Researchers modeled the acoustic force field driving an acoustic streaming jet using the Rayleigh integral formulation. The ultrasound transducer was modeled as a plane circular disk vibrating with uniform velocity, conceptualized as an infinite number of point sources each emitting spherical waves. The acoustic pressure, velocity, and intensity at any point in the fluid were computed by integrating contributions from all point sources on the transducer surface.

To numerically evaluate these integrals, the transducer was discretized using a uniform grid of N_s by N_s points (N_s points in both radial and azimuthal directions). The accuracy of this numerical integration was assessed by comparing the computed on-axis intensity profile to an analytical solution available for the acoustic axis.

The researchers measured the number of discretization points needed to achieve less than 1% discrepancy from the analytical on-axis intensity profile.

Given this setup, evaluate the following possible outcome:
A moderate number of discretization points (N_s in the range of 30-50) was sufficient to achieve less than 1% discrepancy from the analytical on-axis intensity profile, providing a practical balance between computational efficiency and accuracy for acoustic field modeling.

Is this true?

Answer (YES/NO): NO